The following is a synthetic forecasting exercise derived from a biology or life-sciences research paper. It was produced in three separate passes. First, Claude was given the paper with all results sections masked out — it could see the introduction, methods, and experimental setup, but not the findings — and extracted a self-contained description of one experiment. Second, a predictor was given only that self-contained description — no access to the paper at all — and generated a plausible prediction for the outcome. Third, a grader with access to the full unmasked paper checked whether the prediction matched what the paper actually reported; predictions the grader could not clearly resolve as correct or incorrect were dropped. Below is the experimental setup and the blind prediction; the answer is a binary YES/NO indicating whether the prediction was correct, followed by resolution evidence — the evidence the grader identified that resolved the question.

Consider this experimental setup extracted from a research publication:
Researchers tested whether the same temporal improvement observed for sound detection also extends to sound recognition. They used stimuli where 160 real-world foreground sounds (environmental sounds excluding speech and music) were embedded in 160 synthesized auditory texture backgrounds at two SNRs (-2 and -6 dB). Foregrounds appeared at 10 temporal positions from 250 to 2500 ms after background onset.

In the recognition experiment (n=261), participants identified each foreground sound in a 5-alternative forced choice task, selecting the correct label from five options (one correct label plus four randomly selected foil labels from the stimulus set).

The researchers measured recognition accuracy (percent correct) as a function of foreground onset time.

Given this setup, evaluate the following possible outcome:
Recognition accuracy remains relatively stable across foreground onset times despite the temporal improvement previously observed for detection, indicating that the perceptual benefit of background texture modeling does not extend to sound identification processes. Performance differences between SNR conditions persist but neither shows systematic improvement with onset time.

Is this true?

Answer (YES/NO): NO